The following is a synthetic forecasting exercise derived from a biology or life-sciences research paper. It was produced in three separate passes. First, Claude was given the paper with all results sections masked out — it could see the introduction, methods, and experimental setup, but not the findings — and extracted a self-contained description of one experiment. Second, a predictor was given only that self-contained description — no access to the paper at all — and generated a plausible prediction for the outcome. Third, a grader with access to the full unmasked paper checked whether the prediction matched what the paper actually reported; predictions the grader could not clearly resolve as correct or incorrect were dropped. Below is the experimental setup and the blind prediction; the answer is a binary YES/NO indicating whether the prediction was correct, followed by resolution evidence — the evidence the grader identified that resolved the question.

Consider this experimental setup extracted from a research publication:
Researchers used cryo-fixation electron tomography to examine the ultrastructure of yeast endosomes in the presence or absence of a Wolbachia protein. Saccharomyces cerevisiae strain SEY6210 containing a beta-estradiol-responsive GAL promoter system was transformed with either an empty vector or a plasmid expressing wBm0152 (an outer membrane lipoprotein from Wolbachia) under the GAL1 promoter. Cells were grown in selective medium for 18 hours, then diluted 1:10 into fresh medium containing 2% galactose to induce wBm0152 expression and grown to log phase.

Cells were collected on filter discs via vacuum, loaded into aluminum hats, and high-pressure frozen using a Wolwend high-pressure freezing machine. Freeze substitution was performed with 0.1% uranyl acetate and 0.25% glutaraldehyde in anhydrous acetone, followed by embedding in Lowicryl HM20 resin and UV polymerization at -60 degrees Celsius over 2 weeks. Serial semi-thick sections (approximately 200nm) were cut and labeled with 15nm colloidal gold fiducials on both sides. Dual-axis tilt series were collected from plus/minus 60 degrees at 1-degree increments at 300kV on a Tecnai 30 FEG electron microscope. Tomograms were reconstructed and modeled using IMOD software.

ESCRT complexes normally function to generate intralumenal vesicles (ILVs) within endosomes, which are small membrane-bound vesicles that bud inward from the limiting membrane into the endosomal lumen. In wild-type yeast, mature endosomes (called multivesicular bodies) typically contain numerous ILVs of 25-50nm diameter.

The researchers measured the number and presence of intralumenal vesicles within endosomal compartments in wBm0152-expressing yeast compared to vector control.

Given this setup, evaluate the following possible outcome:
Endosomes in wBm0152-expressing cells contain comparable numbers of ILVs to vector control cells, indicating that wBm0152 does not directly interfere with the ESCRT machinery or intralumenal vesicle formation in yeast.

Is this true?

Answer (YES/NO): NO